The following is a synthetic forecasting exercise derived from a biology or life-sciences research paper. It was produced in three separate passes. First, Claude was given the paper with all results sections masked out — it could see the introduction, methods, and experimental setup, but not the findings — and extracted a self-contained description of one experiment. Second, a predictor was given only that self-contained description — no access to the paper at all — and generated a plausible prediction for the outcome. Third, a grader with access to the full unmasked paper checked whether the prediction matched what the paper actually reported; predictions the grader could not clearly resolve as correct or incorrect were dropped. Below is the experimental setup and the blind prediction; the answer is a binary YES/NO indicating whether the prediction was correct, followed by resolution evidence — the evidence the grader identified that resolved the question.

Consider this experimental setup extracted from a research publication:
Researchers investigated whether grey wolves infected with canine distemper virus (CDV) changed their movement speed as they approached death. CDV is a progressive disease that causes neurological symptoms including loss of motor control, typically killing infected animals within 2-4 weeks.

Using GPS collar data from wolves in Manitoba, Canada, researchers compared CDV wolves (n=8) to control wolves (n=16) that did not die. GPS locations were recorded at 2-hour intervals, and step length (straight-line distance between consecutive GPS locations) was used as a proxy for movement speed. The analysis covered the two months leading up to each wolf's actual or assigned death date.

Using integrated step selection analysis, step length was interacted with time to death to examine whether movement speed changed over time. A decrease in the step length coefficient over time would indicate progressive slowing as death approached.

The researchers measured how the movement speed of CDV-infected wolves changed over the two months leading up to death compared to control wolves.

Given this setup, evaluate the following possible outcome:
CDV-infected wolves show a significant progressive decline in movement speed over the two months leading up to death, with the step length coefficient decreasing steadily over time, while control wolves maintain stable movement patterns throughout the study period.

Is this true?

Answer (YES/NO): YES